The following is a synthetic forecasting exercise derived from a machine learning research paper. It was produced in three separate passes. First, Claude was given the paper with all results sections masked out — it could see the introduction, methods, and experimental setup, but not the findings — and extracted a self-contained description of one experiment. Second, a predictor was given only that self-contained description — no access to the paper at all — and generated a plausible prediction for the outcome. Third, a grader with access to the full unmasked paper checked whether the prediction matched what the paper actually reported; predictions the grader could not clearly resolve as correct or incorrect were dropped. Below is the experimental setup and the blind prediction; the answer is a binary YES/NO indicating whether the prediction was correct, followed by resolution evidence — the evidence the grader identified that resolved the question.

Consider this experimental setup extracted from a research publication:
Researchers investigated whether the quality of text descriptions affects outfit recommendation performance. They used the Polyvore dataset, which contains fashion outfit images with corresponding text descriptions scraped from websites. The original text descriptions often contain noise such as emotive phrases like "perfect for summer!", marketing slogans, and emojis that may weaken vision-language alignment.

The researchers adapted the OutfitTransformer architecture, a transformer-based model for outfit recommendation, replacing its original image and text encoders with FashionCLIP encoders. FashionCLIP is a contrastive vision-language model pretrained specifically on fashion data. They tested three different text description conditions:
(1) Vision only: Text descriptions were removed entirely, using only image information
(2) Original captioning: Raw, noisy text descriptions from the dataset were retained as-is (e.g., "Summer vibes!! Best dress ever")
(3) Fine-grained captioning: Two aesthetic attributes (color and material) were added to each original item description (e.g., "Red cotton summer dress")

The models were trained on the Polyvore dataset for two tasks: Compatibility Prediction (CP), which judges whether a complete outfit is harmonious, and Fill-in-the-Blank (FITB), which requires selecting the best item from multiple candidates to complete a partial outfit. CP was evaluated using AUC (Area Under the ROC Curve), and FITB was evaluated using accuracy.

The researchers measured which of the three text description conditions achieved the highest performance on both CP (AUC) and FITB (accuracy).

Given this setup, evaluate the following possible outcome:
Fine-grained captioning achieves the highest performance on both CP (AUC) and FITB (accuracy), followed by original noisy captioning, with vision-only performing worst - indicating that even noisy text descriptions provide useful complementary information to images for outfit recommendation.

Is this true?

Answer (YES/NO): YES